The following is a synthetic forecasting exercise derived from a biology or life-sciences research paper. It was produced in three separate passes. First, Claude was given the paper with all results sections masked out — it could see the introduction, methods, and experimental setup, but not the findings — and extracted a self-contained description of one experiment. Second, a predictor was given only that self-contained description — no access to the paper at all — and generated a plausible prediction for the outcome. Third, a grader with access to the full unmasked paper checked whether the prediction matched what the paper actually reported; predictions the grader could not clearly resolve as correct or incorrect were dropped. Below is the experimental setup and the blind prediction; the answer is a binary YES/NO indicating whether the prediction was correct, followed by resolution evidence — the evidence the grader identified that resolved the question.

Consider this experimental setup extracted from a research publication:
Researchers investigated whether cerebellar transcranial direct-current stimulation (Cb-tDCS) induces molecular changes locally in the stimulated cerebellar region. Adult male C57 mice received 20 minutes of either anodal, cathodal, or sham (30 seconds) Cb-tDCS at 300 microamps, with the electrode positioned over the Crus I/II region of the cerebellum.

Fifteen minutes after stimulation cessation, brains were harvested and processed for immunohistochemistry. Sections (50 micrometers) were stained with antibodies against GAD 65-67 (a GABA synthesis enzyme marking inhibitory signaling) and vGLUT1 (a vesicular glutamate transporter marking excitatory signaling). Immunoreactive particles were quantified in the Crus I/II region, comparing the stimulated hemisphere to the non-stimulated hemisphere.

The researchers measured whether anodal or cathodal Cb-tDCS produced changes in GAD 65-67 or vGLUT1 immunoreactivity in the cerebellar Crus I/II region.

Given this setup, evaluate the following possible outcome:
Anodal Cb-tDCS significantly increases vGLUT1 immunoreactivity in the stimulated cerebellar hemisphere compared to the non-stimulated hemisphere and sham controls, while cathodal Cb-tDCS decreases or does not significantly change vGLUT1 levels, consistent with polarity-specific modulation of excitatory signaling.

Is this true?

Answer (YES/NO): NO